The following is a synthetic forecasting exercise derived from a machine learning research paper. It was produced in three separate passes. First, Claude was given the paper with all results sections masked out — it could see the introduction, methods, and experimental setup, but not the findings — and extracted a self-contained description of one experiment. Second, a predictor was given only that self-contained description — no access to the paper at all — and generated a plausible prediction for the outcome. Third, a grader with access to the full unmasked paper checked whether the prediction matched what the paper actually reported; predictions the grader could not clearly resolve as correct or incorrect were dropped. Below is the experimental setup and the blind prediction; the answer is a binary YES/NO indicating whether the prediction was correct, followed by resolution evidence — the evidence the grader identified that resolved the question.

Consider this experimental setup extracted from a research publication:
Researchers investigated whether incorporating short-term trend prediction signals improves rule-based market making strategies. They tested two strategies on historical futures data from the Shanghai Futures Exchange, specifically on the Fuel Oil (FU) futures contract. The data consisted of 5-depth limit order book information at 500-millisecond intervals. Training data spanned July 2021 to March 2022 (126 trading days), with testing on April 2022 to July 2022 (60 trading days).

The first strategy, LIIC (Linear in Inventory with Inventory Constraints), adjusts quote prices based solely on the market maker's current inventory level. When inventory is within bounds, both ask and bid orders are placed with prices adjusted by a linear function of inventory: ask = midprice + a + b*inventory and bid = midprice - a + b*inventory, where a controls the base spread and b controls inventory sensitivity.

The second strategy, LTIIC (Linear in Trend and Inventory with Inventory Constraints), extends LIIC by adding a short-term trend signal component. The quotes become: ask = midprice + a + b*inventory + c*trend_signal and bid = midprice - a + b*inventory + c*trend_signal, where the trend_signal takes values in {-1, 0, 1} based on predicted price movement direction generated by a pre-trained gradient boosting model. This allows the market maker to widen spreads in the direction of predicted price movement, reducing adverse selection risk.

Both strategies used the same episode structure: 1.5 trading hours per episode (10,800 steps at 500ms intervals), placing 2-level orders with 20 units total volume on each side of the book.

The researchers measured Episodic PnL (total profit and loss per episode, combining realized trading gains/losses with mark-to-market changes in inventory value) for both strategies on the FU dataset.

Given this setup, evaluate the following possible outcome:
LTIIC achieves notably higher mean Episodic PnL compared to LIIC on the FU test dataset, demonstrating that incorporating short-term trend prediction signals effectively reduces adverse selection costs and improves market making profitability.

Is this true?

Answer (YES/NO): YES